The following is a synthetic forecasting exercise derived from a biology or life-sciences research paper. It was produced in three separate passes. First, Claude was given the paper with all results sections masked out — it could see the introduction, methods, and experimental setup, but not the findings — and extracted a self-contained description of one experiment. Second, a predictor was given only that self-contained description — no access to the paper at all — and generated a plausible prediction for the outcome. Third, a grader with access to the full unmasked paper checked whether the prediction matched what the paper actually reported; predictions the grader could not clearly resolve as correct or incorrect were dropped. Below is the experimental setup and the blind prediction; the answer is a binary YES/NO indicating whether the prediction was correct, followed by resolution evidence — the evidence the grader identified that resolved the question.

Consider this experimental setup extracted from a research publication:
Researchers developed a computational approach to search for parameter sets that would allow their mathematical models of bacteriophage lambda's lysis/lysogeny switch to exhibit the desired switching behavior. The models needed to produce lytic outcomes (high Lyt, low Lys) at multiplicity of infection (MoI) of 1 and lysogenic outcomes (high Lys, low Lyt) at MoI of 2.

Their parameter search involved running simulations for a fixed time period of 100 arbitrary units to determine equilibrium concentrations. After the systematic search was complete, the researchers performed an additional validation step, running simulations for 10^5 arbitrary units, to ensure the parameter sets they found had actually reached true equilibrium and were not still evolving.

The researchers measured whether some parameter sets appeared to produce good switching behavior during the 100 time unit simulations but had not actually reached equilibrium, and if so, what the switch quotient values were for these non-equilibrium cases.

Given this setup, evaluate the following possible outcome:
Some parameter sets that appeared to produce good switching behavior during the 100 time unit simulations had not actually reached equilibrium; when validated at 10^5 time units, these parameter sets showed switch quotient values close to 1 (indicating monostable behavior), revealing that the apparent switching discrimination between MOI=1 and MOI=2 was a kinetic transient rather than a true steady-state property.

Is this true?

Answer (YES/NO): NO